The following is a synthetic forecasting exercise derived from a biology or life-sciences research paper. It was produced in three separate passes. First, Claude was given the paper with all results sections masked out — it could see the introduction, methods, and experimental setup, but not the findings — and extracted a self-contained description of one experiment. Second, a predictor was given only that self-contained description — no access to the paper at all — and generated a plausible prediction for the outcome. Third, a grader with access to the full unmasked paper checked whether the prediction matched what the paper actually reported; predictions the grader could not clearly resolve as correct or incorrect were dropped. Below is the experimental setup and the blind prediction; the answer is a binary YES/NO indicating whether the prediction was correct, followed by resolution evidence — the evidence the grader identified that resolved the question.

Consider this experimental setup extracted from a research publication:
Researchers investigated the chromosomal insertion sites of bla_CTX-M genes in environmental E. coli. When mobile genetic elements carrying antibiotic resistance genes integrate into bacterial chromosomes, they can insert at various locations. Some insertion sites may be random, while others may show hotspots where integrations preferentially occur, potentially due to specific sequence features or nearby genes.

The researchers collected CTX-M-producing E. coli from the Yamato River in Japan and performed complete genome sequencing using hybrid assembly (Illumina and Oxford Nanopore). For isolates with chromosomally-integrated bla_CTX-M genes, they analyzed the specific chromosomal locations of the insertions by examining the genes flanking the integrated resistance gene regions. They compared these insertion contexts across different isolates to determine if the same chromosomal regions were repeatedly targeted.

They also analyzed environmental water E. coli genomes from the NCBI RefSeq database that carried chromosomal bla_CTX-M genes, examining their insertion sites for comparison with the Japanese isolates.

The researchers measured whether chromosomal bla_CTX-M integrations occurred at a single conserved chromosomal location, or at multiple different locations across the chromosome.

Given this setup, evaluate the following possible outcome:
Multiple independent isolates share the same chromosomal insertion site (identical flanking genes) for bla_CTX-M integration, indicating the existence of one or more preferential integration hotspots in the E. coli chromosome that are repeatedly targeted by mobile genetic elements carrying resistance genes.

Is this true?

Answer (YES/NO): NO